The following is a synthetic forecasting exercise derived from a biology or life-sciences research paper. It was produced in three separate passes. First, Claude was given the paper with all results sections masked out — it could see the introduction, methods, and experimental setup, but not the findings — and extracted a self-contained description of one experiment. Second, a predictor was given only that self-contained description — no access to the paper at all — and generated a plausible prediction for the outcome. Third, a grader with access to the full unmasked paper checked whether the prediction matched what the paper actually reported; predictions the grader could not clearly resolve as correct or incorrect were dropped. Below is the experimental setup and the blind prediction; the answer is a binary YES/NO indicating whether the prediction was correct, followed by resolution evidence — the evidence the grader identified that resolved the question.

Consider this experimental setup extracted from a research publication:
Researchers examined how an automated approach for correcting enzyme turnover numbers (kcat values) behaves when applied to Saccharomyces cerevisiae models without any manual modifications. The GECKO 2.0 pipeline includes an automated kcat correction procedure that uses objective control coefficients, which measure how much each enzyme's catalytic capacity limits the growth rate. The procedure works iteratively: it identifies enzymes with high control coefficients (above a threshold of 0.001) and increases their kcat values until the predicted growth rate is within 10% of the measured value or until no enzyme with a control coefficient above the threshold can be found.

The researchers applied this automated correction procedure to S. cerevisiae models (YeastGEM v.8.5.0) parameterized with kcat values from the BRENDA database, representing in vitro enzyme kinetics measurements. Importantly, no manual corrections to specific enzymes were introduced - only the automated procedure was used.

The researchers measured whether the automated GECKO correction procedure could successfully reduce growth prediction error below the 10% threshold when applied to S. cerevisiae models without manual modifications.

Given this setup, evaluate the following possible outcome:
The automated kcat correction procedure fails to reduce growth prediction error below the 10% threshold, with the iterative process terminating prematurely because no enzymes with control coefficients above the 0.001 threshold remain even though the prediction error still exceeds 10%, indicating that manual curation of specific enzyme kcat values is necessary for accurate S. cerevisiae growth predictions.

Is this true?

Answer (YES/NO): YES